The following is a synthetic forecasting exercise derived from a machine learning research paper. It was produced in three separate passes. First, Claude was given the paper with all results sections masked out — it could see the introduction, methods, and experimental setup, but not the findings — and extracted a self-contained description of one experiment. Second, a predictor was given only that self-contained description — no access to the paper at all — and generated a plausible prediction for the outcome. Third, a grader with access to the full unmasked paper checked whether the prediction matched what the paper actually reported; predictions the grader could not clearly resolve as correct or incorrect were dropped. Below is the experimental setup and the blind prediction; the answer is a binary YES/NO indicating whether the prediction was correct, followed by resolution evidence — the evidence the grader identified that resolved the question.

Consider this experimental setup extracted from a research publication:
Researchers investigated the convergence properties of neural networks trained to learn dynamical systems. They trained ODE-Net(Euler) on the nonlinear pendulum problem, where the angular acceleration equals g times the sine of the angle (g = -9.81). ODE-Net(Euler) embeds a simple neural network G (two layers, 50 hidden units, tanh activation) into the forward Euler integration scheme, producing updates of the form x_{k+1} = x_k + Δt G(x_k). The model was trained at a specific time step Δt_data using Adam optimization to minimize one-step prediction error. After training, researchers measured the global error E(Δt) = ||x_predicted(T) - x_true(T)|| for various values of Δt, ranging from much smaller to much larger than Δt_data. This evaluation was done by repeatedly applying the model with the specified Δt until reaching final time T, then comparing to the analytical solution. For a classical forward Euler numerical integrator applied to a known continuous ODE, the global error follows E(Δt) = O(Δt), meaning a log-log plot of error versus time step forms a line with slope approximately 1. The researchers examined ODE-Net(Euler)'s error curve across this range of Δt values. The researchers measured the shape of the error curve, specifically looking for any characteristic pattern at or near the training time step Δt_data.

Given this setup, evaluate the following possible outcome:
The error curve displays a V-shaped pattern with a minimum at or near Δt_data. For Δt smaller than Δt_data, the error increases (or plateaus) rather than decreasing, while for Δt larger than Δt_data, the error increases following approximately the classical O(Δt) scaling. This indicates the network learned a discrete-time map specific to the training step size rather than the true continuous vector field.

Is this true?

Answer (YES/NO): YES